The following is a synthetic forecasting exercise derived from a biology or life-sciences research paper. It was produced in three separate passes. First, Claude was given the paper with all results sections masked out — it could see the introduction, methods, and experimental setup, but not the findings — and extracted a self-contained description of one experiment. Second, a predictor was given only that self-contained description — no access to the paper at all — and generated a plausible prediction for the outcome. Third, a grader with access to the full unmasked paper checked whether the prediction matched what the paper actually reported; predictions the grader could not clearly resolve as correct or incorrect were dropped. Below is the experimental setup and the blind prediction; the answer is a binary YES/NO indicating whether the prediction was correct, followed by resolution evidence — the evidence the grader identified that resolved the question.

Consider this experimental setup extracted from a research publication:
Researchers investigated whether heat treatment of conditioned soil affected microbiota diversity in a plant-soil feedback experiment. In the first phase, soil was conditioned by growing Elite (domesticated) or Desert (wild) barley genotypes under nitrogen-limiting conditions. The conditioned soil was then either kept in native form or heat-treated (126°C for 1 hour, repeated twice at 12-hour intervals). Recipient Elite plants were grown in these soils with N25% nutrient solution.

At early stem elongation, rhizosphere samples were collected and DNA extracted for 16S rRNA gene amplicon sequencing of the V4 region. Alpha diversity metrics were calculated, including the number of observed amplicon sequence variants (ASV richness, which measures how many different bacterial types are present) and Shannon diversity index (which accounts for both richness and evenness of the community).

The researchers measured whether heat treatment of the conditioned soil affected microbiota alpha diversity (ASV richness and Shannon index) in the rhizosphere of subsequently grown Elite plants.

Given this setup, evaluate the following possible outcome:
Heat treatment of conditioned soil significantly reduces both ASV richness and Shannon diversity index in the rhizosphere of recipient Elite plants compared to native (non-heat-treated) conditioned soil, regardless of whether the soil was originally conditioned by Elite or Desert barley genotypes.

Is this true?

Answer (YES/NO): YES